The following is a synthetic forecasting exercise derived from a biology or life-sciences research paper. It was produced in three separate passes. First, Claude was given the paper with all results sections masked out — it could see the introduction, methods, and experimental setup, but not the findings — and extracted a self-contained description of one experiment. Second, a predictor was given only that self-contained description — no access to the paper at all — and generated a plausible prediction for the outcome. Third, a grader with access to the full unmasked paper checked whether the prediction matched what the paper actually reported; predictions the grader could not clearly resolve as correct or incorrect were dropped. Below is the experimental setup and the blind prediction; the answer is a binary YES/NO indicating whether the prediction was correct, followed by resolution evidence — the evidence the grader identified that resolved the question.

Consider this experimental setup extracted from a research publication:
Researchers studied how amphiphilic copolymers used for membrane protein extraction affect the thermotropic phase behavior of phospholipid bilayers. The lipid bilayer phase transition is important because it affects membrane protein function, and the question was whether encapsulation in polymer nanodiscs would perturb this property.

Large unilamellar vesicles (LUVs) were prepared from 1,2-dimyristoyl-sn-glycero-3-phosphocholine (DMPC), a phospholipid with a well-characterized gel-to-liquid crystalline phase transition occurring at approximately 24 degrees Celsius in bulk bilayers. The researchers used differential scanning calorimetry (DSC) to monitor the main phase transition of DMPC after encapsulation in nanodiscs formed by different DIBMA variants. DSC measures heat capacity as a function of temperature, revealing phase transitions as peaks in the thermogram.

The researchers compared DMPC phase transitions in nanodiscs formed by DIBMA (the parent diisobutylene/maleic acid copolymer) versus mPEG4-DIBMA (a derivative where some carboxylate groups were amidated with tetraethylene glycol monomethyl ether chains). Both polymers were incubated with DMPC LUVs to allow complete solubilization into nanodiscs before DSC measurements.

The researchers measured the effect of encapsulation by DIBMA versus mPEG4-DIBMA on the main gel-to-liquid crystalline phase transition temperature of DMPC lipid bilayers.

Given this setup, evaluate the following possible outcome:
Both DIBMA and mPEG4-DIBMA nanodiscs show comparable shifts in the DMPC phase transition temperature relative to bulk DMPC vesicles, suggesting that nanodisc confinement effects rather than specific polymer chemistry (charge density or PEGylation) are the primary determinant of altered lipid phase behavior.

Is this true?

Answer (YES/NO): YES